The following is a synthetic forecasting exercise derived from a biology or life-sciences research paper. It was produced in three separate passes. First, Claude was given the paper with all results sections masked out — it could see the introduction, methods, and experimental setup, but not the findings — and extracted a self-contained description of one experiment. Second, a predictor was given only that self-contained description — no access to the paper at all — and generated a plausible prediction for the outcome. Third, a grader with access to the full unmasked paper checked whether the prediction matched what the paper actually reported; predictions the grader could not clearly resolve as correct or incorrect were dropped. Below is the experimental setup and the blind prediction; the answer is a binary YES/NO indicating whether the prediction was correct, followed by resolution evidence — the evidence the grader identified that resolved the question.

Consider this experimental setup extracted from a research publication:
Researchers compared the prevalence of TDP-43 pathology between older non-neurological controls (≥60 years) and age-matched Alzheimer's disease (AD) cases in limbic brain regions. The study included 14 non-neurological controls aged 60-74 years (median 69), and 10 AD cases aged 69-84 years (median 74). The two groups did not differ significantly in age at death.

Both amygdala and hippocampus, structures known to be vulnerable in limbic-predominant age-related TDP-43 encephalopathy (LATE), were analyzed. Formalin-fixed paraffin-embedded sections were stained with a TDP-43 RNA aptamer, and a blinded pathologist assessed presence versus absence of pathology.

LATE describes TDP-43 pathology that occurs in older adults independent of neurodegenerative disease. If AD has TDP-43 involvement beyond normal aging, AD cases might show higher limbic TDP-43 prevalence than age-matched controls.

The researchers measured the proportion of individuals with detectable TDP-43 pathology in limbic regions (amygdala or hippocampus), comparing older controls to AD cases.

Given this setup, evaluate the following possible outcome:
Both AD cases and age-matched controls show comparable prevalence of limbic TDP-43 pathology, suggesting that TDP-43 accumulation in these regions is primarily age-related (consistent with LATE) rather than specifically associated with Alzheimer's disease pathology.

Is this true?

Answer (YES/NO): NO